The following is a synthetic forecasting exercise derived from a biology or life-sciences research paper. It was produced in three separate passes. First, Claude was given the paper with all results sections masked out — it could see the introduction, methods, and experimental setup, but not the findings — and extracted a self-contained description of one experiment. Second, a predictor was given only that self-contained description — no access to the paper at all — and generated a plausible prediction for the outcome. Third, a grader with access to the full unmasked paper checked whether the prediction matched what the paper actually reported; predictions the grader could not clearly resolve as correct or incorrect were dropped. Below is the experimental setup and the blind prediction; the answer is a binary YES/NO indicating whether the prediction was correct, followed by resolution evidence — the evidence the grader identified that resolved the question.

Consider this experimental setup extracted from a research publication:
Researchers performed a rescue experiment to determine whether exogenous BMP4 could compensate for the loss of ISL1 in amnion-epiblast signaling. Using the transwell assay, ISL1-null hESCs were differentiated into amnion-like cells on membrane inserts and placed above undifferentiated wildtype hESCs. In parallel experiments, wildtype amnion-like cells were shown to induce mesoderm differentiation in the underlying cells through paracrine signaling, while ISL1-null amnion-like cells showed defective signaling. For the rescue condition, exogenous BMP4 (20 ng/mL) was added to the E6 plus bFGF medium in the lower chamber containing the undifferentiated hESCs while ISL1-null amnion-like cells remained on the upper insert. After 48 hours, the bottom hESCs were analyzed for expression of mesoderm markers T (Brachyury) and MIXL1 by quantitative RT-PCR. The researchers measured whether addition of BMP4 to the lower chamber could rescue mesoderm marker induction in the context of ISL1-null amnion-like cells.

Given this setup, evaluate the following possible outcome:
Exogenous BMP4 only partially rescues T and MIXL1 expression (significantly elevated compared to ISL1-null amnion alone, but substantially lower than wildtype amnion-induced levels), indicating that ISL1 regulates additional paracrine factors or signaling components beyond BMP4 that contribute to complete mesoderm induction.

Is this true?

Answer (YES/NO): YES